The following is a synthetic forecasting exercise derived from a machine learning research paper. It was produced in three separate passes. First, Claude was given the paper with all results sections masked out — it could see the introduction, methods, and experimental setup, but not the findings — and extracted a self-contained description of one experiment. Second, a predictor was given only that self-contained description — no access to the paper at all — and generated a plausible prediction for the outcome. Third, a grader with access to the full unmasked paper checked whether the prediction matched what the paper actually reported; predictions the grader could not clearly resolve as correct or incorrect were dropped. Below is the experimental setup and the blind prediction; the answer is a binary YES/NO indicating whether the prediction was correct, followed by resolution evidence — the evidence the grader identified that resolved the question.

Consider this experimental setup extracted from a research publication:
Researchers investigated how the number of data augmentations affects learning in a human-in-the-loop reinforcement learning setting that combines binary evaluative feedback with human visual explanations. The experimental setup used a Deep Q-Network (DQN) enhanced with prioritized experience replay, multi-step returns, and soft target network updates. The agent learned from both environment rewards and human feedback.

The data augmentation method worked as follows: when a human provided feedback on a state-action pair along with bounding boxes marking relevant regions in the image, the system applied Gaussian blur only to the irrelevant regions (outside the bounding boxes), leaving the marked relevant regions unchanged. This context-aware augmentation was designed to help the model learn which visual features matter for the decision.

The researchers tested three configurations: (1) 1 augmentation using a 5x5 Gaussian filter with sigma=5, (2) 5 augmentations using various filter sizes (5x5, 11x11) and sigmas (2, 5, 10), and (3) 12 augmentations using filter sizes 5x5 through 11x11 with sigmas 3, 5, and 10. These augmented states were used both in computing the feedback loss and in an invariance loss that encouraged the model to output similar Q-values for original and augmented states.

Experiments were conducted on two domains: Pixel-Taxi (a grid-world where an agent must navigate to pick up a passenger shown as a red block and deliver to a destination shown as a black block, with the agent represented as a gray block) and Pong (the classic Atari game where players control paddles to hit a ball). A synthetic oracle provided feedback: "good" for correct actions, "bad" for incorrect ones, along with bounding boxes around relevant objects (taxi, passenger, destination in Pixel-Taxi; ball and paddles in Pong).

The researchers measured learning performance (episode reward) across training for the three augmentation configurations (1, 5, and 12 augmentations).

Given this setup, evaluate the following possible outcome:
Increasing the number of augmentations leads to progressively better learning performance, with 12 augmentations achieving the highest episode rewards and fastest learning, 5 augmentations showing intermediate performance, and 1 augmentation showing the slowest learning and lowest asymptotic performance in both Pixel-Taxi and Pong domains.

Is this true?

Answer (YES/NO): NO